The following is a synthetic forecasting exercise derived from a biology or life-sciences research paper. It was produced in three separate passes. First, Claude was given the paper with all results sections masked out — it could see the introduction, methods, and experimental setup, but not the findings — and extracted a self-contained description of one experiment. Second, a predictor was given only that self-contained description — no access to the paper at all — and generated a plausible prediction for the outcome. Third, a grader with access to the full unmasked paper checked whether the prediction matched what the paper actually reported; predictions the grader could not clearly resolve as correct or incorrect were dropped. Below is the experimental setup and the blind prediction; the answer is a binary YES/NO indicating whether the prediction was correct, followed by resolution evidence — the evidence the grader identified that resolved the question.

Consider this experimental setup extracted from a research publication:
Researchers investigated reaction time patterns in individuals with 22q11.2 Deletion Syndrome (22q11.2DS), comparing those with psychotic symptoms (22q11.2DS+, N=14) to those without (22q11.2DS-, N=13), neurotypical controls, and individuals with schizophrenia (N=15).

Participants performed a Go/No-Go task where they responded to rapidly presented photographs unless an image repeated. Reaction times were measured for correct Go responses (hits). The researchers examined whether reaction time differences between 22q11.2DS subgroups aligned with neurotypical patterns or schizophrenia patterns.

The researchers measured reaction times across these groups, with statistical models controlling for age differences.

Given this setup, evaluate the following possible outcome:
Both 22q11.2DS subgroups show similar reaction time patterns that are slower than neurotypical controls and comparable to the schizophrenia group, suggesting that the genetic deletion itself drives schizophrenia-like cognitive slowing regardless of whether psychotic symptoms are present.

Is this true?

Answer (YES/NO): NO